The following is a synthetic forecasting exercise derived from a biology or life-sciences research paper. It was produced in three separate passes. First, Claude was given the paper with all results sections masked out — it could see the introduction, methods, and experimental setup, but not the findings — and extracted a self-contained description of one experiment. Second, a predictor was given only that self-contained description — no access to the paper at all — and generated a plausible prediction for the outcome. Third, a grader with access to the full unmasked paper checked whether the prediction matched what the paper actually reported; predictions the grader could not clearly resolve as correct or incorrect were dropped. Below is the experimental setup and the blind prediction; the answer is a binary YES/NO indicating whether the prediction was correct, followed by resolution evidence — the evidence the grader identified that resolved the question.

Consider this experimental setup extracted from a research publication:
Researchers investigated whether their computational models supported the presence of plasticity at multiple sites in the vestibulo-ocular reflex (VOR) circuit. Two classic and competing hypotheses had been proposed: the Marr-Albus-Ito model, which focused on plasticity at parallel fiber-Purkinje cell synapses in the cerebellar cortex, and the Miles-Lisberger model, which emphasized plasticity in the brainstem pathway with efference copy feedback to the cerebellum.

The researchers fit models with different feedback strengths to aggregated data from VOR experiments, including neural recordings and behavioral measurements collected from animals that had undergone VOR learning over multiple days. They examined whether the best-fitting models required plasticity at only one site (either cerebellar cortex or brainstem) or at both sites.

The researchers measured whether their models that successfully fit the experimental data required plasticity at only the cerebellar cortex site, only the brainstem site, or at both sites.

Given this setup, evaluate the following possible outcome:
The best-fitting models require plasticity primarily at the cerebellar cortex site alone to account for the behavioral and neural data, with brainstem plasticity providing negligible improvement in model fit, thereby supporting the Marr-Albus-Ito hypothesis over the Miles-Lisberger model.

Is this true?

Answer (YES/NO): NO